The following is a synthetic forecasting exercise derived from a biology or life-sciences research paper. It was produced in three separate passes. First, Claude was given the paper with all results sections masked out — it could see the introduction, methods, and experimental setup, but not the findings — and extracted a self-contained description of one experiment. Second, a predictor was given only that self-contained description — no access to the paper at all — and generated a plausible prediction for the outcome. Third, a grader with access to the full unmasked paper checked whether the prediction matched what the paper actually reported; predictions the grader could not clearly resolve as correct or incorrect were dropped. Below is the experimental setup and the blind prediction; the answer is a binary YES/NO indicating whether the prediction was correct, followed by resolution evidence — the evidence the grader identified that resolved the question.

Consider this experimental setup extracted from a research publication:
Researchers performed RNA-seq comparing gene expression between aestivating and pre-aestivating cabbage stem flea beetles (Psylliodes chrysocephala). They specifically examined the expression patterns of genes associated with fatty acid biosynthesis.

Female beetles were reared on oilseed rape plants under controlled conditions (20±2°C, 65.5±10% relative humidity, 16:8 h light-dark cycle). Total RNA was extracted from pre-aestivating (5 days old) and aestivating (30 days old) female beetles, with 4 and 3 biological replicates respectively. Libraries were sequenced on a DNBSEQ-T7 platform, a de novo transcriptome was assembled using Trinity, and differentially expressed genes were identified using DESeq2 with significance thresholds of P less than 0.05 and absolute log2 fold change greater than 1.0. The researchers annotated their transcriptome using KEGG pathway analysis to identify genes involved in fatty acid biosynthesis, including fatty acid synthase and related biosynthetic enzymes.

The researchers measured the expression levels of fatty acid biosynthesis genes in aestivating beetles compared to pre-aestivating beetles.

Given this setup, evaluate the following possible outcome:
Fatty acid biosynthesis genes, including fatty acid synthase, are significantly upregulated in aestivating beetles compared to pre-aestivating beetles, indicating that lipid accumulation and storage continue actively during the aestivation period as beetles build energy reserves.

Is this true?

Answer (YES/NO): NO